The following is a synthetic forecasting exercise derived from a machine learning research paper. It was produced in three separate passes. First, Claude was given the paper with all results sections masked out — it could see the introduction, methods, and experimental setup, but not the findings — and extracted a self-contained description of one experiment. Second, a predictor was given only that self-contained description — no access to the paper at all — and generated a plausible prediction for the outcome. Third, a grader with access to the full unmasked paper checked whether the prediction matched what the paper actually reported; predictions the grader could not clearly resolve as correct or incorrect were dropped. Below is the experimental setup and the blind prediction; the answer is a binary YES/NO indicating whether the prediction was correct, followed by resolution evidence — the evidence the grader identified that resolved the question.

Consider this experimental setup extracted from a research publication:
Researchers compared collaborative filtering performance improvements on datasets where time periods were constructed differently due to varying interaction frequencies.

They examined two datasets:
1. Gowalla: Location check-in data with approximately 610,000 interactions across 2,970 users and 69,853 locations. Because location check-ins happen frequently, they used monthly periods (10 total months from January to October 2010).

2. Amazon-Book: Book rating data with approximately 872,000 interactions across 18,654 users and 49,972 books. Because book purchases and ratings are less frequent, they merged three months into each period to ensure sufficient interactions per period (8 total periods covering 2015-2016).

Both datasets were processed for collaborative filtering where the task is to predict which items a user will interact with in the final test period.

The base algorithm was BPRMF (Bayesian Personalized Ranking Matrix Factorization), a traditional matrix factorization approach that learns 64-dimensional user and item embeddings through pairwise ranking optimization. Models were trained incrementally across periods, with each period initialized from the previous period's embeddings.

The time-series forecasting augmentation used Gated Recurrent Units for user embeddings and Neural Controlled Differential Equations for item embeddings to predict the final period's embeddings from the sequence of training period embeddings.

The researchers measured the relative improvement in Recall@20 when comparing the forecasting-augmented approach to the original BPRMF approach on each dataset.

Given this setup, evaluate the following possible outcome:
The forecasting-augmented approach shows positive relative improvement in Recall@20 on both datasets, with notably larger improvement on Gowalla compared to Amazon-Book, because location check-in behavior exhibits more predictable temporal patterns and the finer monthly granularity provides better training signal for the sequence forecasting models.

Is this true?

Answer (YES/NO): NO